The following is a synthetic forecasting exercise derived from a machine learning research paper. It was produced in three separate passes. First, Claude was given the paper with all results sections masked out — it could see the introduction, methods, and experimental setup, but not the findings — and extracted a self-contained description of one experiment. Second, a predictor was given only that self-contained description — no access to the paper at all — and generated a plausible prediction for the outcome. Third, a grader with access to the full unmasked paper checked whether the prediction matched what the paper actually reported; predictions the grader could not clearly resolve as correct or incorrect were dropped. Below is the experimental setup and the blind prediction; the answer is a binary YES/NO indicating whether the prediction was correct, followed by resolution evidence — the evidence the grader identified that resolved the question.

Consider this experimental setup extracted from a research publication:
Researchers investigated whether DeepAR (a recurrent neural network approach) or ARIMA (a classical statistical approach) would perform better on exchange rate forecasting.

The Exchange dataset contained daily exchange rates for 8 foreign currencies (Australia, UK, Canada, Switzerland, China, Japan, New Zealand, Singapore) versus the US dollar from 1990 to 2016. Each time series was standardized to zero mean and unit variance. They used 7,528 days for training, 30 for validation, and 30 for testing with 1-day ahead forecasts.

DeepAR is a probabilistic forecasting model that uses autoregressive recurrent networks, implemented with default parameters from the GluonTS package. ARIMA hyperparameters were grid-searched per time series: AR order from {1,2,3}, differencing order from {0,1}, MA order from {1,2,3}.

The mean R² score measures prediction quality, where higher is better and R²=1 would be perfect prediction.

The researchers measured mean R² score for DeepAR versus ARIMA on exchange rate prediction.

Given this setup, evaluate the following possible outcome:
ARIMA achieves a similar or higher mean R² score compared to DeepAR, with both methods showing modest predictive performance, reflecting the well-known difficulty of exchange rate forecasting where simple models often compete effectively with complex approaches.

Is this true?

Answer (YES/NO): YES